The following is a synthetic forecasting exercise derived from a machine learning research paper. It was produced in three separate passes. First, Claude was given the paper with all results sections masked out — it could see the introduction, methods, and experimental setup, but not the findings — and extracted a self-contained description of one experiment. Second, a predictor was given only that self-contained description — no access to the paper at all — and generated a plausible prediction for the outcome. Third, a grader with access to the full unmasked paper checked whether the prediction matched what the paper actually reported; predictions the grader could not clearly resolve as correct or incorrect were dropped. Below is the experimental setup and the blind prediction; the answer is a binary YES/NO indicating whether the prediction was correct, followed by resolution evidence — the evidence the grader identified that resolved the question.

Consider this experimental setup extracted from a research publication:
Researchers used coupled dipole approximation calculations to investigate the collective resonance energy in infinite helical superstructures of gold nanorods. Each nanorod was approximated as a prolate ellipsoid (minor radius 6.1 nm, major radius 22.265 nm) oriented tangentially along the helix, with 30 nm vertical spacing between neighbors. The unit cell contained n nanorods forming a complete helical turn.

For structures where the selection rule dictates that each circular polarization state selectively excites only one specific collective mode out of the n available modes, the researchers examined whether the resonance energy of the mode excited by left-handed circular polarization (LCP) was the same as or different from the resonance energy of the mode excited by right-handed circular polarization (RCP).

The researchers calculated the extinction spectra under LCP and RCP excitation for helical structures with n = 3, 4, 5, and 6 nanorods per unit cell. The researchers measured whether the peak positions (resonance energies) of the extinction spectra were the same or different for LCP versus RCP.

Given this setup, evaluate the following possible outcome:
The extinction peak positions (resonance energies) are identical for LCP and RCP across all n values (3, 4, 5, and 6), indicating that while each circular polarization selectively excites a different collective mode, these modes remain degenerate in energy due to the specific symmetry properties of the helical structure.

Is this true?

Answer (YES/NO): NO